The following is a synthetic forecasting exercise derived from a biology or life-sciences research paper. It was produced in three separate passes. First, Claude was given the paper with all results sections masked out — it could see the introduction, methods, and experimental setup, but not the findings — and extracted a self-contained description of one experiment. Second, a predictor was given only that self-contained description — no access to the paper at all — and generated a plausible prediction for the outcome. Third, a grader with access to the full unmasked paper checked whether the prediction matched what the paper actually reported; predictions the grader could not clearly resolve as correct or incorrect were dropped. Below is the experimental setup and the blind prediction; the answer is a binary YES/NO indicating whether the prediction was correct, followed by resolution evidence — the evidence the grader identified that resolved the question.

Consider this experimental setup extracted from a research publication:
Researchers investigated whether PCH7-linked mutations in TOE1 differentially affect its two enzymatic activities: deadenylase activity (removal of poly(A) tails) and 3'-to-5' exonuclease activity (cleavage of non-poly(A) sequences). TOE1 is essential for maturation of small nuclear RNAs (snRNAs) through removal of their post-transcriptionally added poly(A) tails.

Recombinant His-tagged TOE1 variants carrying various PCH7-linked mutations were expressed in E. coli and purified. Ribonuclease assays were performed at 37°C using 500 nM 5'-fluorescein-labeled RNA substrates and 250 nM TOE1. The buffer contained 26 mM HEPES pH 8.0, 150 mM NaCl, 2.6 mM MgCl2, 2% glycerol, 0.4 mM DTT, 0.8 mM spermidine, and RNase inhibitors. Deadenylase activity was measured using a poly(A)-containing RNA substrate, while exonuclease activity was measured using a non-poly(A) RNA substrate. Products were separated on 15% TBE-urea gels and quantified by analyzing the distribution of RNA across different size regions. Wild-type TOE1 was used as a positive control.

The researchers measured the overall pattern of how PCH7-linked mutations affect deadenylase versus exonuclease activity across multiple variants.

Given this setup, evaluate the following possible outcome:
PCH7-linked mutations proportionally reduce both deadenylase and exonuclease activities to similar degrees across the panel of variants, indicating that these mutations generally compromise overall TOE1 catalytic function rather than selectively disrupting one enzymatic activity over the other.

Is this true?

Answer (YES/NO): NO